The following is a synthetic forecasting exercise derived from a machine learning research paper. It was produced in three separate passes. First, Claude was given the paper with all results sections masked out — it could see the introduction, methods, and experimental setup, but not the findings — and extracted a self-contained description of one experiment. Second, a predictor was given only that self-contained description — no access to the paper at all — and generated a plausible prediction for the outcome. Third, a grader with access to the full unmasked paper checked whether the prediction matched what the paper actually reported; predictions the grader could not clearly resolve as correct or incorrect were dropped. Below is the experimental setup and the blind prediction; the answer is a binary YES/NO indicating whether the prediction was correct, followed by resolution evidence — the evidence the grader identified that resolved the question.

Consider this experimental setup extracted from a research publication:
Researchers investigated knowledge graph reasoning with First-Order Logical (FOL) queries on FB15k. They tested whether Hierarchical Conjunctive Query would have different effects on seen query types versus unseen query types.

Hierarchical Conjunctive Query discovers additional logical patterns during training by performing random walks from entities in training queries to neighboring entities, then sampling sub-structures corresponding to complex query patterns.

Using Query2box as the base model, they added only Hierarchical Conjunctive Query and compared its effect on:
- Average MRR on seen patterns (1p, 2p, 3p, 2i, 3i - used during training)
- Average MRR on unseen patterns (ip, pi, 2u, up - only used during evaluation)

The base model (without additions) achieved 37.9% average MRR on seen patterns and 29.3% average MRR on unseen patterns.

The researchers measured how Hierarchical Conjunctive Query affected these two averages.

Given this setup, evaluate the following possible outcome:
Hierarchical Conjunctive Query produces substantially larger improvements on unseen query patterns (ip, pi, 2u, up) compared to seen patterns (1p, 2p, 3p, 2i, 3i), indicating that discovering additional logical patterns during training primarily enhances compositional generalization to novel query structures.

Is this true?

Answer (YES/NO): YES